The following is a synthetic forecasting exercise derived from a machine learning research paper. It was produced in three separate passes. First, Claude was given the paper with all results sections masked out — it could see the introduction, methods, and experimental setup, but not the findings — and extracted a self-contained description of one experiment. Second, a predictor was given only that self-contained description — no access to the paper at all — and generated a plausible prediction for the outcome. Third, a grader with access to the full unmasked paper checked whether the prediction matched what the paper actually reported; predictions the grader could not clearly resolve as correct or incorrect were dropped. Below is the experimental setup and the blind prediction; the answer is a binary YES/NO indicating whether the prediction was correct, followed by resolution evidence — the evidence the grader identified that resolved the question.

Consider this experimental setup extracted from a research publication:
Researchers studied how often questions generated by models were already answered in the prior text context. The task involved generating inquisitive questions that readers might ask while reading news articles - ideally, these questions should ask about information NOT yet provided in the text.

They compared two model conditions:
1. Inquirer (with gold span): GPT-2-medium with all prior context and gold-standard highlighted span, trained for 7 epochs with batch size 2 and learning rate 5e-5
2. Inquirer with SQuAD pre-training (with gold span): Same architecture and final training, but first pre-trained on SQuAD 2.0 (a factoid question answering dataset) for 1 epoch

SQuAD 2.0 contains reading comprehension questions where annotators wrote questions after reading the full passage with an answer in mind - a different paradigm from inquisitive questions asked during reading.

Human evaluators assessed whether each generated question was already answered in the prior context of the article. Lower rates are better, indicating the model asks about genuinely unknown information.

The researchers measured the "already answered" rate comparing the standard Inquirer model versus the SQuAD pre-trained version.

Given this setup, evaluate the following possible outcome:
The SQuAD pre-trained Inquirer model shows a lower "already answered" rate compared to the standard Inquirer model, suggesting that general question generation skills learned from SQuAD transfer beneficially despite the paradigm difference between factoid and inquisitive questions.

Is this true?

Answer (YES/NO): NO